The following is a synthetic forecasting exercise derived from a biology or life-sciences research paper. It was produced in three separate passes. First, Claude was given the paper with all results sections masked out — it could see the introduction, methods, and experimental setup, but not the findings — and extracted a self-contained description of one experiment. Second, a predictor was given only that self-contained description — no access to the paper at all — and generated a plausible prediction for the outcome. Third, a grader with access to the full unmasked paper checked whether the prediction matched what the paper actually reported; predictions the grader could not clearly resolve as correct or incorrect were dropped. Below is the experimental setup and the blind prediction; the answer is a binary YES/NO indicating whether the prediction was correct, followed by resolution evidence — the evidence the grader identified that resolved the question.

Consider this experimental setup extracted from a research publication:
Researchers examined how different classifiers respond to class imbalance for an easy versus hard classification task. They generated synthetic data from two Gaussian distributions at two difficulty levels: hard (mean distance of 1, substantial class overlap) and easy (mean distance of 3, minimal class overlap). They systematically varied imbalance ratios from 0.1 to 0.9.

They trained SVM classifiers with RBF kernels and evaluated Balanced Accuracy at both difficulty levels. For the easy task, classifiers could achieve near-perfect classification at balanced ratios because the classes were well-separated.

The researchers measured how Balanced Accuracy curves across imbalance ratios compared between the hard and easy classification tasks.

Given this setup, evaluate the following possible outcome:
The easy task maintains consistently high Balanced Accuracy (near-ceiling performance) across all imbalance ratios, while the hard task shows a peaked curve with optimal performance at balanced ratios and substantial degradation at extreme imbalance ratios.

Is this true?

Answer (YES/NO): NO